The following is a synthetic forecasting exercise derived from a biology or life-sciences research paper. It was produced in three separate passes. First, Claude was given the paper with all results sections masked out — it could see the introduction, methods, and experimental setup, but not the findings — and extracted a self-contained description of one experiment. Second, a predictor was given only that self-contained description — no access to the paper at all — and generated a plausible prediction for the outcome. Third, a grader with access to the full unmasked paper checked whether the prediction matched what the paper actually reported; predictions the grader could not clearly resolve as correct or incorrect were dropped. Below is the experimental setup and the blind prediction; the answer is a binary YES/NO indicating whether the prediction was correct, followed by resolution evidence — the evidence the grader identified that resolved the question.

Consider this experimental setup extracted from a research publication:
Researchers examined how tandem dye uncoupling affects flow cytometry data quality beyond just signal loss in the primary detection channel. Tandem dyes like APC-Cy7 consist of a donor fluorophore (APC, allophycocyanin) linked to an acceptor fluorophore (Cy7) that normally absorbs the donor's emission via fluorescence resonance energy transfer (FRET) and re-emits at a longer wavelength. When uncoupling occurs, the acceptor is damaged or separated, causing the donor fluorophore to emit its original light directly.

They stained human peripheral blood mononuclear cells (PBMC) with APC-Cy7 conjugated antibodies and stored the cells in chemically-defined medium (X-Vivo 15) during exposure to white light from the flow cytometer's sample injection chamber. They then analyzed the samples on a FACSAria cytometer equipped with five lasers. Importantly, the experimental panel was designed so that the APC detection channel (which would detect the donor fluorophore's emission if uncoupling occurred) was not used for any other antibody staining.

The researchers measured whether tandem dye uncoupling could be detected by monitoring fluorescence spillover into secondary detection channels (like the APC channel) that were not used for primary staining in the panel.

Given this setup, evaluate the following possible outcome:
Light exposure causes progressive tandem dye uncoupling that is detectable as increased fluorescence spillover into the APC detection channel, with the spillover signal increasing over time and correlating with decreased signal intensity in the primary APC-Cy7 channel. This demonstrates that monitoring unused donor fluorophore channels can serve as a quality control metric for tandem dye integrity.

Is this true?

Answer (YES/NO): NO